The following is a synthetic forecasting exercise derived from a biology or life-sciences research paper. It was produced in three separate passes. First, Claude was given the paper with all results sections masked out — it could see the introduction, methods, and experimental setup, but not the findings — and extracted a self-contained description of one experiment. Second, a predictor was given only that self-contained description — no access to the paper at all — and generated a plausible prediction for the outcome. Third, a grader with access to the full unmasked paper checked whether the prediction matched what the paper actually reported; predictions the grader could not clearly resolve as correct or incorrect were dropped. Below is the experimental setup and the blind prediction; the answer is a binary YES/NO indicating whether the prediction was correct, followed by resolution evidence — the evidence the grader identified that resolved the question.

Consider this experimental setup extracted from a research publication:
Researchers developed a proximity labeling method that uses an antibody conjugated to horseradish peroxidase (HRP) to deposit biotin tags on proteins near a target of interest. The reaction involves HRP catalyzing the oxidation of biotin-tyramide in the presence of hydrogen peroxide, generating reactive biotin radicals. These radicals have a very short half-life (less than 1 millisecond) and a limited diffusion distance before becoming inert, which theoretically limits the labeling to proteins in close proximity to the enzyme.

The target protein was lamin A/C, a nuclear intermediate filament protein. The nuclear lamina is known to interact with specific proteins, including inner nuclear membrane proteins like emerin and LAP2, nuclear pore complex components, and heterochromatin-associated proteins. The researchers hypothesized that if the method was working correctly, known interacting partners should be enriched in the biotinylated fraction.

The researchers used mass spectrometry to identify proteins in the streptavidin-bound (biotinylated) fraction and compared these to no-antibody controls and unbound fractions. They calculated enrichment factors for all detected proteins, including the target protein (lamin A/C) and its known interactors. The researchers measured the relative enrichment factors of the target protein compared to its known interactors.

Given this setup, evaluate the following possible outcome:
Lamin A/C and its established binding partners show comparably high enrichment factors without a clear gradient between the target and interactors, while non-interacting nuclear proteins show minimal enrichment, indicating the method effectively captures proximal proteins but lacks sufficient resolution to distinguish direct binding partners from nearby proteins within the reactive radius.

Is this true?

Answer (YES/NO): NO